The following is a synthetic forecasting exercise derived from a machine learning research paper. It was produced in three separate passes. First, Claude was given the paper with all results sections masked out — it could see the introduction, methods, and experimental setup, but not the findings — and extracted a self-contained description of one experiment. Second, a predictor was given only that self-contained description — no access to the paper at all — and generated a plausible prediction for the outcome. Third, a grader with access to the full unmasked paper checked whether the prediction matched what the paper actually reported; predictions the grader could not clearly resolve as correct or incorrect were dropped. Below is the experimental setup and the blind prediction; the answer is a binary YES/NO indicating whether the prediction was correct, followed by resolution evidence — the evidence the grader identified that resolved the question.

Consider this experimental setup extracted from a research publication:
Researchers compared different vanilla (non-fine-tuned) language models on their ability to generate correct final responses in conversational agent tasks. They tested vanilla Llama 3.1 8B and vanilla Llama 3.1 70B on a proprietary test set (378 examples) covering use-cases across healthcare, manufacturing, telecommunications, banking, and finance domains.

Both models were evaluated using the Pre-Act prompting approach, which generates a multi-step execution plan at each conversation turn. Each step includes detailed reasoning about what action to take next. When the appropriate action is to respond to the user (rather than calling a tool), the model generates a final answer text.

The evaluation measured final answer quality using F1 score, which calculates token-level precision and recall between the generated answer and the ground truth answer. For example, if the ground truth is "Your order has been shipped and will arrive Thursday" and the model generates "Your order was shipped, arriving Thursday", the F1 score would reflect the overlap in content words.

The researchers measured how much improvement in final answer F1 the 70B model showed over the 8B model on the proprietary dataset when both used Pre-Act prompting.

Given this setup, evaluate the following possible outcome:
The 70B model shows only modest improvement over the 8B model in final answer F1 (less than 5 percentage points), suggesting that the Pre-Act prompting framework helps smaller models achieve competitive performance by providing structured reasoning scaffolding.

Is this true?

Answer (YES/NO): NO